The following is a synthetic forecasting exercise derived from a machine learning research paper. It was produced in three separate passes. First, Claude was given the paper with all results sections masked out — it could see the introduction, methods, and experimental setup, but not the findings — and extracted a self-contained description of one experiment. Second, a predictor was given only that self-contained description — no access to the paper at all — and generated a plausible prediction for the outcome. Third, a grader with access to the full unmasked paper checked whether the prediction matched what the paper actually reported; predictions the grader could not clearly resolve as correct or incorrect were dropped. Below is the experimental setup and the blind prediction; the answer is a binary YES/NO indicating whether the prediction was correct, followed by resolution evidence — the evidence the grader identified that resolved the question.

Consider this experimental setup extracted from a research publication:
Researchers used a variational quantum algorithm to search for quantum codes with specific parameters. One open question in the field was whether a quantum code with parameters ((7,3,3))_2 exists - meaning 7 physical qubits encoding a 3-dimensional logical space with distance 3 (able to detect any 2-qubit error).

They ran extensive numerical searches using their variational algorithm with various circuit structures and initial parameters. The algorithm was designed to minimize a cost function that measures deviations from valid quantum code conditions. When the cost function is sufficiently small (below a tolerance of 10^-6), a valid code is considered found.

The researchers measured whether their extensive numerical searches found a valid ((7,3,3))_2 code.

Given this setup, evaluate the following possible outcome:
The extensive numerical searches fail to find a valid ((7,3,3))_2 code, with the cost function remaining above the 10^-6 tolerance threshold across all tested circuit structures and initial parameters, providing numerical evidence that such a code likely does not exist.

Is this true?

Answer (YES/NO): YES